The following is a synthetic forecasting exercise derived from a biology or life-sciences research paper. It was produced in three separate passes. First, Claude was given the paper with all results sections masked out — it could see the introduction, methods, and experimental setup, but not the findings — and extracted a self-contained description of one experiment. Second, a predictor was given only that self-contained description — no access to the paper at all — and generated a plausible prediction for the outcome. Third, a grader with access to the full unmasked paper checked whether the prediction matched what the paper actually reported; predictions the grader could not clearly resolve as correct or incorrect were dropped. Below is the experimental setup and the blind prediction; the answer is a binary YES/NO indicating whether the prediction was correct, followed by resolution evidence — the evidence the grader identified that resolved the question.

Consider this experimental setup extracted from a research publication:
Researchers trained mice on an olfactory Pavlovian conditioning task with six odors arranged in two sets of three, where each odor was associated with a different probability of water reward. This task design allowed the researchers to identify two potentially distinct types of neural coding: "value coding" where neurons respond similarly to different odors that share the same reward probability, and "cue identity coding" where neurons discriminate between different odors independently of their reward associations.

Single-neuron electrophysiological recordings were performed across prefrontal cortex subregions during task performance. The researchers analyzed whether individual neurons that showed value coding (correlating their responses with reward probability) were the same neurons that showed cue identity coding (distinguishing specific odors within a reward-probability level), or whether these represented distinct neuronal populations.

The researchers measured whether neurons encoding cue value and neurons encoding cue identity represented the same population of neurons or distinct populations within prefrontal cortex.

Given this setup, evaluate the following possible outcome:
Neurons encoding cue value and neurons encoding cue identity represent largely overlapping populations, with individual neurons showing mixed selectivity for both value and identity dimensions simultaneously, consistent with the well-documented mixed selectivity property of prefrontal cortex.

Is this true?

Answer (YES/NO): NO